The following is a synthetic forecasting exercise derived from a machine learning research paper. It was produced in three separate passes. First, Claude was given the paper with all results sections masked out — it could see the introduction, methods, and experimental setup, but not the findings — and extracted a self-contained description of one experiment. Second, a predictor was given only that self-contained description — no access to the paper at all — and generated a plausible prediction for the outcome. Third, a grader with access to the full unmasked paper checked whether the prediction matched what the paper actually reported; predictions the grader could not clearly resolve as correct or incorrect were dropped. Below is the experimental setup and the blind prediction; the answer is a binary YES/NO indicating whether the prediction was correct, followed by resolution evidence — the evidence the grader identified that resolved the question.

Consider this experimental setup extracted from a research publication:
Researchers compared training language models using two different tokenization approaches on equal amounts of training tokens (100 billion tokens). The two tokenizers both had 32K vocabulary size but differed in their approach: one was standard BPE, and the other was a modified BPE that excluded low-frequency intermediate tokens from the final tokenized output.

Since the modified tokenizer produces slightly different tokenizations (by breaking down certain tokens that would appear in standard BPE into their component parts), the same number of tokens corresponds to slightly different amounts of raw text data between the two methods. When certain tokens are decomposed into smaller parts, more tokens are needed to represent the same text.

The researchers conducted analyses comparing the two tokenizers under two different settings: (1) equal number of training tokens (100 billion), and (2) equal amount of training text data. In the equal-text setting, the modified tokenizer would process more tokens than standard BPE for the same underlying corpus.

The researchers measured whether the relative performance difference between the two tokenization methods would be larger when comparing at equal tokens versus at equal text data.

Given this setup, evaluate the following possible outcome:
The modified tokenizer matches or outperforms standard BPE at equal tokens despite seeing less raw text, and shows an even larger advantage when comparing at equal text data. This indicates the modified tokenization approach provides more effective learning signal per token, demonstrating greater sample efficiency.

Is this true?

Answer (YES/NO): NO